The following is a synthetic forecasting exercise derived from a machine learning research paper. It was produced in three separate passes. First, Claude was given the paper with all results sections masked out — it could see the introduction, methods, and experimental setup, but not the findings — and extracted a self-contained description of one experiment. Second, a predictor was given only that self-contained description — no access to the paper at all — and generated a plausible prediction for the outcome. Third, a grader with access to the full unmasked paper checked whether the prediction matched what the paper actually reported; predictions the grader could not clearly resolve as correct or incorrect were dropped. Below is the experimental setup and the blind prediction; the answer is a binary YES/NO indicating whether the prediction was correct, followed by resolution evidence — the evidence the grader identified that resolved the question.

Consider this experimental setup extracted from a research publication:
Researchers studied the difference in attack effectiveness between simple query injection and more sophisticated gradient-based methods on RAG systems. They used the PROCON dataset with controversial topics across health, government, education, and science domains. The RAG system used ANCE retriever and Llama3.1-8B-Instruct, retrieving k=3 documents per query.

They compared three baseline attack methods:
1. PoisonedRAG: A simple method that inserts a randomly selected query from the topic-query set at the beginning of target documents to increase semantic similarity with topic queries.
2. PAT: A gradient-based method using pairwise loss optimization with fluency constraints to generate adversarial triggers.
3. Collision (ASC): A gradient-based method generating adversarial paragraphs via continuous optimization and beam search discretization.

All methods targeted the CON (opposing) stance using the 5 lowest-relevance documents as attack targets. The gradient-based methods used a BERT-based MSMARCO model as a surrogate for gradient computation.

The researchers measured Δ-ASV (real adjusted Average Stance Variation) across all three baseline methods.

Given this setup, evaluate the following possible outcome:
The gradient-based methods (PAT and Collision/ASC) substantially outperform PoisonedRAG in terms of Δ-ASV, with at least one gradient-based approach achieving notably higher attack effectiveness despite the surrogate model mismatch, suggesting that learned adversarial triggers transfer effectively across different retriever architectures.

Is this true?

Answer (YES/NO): NO